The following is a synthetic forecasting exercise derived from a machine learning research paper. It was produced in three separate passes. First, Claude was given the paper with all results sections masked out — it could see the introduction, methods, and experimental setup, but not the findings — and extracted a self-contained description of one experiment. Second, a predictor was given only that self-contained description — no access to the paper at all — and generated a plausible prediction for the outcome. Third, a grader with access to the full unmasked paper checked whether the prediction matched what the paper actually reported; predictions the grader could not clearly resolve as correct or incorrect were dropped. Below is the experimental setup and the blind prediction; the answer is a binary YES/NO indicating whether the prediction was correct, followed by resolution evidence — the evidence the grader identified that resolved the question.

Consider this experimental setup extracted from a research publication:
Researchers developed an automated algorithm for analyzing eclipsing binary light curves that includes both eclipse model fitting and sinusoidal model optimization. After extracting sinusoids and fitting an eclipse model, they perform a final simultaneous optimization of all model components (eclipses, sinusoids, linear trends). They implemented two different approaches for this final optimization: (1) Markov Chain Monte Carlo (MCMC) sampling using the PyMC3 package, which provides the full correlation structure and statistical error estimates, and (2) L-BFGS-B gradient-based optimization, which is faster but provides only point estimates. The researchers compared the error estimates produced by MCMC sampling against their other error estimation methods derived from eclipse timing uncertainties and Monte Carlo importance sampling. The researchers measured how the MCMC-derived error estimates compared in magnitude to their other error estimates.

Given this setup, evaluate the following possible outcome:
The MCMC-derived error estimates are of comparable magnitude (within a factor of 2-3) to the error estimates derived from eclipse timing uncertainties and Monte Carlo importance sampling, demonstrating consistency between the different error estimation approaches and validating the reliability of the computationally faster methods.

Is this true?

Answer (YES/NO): NO